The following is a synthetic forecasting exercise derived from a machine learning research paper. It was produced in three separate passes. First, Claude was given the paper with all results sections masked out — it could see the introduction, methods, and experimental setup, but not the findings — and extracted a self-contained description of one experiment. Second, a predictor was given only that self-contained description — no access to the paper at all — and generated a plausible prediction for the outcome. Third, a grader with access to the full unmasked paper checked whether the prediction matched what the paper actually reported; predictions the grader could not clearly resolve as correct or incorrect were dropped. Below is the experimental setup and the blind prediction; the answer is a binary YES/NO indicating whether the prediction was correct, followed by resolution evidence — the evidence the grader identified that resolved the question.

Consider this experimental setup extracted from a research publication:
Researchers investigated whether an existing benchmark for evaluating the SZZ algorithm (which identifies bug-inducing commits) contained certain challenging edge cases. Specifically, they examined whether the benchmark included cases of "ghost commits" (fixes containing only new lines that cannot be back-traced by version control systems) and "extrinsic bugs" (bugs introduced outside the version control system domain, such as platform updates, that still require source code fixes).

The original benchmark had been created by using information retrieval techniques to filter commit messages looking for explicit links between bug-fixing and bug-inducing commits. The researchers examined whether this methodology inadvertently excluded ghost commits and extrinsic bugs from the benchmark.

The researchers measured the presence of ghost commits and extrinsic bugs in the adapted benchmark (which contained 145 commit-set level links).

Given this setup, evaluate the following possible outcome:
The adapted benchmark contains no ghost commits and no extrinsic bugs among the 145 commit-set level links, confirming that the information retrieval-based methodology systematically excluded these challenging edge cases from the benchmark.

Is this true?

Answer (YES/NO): YES